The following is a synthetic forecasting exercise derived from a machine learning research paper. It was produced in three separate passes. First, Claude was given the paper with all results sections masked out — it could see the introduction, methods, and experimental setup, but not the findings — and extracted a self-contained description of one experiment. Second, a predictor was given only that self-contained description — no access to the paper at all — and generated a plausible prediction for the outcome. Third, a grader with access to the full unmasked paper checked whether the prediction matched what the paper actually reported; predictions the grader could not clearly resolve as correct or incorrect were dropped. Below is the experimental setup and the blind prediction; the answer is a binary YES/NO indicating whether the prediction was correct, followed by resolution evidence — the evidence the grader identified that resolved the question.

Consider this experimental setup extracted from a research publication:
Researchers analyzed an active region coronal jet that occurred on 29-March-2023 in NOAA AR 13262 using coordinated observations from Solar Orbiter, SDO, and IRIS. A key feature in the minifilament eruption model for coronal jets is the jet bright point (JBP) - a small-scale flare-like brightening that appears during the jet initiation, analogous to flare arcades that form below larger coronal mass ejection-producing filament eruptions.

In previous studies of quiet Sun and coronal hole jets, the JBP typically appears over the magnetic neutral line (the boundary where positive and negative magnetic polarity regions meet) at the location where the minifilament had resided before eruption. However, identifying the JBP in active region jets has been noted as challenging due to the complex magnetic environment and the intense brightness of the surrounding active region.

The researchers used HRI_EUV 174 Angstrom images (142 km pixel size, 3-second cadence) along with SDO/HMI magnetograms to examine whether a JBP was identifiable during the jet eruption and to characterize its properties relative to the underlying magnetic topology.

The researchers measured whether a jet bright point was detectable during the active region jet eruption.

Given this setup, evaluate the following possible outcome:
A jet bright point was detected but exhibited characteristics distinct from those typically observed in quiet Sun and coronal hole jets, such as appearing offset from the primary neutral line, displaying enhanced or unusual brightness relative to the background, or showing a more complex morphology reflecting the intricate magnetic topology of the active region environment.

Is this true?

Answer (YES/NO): NO